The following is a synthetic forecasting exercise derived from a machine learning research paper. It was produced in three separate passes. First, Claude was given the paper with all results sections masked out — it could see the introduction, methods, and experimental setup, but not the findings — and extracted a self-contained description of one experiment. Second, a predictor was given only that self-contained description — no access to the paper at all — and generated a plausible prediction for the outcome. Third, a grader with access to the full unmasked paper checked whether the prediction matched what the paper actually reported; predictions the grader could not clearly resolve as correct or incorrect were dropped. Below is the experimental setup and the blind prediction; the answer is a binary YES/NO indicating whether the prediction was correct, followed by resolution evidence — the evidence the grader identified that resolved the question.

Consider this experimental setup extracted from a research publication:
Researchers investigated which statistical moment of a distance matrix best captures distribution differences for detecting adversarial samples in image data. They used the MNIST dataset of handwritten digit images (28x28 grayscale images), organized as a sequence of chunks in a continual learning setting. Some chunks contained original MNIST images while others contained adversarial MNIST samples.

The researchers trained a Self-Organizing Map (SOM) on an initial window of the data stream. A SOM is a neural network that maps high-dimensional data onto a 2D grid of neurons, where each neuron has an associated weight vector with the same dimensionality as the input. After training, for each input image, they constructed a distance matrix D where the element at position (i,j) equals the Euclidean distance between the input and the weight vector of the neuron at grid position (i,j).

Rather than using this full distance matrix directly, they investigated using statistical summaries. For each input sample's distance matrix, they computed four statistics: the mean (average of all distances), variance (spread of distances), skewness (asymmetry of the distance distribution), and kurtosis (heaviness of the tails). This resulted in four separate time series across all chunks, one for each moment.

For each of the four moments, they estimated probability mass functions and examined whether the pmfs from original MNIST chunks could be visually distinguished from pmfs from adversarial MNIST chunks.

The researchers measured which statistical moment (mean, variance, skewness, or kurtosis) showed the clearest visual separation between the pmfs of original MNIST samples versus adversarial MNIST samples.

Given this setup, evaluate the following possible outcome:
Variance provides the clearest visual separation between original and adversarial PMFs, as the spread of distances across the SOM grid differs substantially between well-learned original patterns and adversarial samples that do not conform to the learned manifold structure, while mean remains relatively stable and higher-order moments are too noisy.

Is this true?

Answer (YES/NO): NO